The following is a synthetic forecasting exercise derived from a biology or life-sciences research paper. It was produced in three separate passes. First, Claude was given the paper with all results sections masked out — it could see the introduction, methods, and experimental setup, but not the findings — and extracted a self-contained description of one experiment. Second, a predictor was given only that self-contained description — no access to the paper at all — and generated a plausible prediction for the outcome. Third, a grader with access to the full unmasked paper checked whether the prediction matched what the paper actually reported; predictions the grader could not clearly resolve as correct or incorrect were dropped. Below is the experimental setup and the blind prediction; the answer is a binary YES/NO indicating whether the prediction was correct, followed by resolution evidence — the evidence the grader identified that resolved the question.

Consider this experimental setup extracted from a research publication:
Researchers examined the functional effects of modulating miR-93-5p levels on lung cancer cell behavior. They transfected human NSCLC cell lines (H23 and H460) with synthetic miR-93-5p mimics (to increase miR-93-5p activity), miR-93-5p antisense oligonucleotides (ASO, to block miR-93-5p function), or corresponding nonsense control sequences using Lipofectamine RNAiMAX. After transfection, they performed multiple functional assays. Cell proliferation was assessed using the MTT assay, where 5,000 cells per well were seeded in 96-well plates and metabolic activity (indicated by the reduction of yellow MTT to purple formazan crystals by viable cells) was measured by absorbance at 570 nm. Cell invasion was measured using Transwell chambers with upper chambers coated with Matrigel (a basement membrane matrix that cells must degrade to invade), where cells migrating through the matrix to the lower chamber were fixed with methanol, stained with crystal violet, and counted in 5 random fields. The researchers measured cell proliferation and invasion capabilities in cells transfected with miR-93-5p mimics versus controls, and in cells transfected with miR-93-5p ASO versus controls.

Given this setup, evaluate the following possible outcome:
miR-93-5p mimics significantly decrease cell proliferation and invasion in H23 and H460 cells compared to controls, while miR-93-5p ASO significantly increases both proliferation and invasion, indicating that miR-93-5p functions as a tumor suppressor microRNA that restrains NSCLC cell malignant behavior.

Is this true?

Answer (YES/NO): NO